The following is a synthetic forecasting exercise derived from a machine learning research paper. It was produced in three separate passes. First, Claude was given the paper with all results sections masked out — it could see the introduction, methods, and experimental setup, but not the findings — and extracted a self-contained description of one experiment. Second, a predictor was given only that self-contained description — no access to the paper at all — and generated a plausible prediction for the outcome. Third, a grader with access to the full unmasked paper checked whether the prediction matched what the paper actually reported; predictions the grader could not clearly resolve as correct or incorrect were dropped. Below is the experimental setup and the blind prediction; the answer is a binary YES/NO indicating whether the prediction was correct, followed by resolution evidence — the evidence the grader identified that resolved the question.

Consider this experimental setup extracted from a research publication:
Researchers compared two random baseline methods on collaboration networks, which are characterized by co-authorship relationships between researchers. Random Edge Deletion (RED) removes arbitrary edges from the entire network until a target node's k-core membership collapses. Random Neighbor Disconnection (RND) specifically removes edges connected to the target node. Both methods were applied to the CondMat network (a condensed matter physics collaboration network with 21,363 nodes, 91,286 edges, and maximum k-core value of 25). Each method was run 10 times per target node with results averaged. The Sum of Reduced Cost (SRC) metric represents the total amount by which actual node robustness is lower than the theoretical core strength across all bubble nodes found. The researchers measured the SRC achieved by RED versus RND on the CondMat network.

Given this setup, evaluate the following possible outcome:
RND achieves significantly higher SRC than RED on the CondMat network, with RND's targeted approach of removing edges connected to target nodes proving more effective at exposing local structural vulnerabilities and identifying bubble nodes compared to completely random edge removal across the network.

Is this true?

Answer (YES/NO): YES